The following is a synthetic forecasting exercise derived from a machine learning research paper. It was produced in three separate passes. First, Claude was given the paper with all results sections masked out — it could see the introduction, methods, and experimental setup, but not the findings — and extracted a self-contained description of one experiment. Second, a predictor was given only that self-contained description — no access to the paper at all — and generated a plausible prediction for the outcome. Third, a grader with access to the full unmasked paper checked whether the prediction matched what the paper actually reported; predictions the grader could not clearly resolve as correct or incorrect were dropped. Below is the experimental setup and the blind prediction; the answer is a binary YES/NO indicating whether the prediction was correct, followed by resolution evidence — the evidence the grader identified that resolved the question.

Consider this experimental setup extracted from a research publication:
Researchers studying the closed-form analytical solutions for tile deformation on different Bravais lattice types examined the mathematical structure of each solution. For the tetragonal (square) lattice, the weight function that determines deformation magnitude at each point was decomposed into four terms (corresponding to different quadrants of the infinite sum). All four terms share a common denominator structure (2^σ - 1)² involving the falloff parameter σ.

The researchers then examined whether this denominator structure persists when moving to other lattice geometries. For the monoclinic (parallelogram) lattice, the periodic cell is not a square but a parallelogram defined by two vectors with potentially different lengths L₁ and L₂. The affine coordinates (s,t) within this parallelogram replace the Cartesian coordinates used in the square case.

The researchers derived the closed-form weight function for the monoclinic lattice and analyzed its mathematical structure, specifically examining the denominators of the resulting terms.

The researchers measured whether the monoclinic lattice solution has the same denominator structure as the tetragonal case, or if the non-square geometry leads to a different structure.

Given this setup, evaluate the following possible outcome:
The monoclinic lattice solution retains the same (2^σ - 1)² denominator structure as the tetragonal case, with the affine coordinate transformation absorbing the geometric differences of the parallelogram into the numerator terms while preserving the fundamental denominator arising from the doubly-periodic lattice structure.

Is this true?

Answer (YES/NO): NO